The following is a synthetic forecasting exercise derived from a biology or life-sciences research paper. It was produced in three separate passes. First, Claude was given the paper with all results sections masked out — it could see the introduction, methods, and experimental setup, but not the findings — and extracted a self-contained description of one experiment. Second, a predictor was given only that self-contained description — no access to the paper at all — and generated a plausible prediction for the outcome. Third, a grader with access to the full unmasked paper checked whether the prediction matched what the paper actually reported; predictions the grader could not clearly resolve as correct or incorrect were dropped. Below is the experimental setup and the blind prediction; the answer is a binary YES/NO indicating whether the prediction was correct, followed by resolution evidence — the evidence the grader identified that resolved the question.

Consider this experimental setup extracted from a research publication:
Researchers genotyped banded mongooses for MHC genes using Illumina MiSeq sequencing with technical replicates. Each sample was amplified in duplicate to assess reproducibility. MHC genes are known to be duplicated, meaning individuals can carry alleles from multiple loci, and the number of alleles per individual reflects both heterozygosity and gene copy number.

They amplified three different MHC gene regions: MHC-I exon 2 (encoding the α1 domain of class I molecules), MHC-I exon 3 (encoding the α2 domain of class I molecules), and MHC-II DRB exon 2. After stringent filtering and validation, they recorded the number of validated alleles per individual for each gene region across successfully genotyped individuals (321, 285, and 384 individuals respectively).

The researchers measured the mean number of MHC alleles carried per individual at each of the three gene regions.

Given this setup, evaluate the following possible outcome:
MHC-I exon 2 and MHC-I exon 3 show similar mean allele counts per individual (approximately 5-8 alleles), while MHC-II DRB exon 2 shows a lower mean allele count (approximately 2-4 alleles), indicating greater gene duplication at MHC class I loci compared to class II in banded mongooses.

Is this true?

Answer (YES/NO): NO